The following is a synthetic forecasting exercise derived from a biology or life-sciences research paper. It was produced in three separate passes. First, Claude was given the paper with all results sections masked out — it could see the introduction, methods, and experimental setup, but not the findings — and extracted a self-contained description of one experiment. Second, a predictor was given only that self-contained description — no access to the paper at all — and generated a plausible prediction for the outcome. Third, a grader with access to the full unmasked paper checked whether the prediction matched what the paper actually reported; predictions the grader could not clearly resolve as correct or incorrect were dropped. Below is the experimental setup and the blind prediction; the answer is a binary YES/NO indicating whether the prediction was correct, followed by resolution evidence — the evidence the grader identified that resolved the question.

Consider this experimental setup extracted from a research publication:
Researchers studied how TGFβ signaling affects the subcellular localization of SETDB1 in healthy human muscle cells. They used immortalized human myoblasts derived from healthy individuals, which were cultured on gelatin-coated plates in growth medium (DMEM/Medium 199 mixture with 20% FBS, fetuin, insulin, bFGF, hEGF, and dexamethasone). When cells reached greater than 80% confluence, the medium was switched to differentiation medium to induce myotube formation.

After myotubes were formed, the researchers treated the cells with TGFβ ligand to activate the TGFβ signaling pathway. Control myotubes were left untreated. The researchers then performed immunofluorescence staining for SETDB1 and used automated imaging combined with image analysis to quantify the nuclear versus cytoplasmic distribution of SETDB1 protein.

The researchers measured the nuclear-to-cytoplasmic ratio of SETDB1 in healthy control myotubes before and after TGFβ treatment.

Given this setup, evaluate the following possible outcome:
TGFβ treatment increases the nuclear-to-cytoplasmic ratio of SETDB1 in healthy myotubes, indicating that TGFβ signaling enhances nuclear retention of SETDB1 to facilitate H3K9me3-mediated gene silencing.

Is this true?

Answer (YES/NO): YES